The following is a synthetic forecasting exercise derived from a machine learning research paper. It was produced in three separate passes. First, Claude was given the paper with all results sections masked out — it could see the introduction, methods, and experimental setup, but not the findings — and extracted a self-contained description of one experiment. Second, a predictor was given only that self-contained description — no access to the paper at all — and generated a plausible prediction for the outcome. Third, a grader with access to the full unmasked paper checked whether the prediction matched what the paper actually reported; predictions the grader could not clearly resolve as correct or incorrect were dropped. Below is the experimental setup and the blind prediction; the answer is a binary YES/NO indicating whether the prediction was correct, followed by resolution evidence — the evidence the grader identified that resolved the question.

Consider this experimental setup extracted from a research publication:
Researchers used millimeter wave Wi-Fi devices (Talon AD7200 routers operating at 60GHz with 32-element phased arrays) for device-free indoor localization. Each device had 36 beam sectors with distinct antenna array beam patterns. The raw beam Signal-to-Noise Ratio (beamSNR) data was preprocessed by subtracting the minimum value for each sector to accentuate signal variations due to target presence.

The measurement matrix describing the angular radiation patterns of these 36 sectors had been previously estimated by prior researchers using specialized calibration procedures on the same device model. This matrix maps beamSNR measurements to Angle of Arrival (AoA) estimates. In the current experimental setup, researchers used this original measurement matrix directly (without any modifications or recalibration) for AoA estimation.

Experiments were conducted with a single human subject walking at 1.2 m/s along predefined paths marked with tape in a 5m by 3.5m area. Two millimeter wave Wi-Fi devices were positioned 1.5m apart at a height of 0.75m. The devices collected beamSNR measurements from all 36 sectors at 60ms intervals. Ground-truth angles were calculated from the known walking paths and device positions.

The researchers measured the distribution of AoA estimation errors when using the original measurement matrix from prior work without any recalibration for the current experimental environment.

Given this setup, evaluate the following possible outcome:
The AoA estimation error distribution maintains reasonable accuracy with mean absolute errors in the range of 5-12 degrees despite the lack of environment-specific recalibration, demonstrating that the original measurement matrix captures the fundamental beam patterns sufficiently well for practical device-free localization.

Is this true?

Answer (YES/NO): NO